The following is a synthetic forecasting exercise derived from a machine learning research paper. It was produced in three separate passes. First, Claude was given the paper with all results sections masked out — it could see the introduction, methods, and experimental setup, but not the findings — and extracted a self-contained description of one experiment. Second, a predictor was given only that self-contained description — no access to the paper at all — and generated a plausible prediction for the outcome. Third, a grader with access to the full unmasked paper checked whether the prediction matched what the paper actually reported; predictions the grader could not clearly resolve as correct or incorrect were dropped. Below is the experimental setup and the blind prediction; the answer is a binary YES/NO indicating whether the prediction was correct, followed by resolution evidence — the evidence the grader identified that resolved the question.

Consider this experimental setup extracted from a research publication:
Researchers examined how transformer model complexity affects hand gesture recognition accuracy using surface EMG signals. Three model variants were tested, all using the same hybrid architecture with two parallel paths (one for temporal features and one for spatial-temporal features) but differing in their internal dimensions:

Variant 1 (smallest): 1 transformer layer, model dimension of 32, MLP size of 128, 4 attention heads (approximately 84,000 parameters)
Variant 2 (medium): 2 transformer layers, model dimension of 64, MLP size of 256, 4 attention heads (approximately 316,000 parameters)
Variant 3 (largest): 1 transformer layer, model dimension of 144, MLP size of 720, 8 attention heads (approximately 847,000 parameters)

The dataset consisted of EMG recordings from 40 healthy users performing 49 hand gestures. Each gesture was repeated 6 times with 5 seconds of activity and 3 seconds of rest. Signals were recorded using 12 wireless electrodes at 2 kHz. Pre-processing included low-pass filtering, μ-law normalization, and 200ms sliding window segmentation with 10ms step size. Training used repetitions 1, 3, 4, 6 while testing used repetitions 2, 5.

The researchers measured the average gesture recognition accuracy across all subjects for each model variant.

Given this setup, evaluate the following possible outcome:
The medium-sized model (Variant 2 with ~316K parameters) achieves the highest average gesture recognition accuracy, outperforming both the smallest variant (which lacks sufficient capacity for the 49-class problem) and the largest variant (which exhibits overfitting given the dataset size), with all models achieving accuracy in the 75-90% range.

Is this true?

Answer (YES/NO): NO